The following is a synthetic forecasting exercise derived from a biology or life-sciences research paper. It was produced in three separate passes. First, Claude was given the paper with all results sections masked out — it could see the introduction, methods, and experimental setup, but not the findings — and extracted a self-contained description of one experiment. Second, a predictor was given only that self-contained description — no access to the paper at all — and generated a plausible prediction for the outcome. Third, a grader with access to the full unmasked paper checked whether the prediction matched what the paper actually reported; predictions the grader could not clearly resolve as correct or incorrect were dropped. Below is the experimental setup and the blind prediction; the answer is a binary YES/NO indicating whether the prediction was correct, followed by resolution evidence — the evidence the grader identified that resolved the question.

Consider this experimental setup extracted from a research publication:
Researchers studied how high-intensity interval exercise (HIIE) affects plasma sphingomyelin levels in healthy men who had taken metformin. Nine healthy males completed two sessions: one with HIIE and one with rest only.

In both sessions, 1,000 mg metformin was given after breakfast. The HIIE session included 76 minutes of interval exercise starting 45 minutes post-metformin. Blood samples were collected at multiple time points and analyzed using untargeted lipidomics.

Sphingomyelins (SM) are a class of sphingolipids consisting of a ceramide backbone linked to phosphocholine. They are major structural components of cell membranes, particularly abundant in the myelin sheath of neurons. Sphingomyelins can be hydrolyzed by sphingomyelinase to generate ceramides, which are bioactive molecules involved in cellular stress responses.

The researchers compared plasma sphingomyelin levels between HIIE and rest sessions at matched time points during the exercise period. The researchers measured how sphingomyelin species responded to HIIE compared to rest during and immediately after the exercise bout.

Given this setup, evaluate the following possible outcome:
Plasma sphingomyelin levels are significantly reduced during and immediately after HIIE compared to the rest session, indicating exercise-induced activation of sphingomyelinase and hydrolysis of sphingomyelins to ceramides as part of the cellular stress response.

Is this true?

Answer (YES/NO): NO